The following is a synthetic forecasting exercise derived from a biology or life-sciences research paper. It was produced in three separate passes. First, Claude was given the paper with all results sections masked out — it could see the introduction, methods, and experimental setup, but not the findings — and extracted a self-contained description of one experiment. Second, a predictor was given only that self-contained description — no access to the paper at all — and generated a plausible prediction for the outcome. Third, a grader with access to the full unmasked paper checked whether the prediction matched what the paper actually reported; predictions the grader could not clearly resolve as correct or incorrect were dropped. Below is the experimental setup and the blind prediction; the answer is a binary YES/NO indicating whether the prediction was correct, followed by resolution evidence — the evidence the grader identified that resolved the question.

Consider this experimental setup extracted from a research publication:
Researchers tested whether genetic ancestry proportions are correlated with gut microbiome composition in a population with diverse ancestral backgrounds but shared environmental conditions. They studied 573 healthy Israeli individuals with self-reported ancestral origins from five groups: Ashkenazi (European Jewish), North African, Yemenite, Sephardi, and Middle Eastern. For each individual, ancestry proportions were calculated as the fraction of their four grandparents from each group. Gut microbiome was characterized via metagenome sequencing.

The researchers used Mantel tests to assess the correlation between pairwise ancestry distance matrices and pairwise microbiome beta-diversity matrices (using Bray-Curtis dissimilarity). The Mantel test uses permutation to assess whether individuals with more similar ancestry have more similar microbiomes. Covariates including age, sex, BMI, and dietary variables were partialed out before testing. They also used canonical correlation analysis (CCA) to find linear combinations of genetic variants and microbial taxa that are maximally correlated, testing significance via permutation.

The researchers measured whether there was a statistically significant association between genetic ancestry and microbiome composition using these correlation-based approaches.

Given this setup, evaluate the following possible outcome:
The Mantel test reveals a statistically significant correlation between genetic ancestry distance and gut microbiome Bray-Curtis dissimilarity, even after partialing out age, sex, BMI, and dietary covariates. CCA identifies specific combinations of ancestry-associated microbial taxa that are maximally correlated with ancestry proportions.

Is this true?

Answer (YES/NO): NO